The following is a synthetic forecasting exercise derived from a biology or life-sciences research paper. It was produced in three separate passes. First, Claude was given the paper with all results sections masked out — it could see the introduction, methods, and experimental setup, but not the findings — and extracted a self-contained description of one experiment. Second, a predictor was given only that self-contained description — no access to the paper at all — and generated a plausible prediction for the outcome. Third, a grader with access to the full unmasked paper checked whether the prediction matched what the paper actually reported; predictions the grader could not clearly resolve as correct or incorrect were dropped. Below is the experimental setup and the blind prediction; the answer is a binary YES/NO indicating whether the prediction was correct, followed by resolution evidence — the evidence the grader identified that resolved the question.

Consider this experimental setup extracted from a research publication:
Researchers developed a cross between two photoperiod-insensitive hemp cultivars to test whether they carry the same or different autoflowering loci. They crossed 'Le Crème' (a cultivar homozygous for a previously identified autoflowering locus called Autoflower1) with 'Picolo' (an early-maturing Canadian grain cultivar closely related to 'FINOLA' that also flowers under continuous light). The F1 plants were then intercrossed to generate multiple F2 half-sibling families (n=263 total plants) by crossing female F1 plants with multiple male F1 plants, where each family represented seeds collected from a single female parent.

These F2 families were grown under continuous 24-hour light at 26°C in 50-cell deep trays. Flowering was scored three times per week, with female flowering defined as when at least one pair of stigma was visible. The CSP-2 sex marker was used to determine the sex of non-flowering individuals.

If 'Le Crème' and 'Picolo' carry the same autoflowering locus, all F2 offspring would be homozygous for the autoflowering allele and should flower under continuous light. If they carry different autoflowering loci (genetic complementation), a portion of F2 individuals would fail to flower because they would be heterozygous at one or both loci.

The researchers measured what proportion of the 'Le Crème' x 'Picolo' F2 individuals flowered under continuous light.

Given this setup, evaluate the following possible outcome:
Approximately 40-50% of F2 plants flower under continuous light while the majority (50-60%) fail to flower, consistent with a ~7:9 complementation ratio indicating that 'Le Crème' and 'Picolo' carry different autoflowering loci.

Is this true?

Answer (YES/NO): NO